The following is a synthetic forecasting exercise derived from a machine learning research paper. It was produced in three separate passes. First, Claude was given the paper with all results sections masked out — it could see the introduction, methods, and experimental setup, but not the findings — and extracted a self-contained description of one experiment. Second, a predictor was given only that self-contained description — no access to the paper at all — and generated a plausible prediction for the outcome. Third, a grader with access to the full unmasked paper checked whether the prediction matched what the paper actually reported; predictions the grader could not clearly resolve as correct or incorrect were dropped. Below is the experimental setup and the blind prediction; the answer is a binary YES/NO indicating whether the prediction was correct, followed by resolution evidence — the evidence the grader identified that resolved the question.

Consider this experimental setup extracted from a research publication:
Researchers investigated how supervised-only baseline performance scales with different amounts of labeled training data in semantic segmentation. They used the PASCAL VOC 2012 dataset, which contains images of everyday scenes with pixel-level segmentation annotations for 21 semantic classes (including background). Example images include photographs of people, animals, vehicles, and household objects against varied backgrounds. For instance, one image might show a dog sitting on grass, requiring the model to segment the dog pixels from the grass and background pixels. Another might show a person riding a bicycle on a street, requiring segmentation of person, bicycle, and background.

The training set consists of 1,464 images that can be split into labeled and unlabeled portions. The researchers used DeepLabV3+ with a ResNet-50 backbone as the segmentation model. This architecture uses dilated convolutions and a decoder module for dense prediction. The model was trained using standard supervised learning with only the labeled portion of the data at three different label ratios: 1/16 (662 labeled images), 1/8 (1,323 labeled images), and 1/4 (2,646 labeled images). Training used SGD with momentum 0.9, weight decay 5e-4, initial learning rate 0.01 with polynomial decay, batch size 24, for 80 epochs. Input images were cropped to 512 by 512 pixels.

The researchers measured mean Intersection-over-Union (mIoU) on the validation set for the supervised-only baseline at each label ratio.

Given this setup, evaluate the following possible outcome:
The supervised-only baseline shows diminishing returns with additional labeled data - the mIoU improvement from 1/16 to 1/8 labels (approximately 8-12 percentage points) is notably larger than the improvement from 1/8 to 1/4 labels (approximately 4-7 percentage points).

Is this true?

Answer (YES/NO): NO